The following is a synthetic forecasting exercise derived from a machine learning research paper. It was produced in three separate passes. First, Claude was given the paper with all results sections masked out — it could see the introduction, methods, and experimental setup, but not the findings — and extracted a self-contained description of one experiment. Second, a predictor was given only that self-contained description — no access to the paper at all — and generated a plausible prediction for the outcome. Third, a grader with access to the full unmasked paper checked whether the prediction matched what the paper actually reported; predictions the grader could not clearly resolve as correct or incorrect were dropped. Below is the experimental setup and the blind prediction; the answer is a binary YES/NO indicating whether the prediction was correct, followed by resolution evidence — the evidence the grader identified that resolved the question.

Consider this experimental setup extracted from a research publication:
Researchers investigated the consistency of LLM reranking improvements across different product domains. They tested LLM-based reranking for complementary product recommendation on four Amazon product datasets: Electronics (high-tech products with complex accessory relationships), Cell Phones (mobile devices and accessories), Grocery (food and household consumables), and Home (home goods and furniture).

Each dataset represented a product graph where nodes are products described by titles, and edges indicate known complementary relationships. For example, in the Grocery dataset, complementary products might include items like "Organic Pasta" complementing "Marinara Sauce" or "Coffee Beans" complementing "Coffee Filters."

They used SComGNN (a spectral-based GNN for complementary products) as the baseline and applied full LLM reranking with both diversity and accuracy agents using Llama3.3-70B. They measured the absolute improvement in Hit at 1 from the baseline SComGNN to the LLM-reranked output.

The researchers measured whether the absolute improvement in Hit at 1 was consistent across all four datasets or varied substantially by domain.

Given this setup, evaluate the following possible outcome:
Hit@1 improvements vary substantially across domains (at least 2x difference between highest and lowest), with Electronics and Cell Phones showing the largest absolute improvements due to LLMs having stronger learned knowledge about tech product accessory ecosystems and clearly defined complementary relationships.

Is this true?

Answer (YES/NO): NO